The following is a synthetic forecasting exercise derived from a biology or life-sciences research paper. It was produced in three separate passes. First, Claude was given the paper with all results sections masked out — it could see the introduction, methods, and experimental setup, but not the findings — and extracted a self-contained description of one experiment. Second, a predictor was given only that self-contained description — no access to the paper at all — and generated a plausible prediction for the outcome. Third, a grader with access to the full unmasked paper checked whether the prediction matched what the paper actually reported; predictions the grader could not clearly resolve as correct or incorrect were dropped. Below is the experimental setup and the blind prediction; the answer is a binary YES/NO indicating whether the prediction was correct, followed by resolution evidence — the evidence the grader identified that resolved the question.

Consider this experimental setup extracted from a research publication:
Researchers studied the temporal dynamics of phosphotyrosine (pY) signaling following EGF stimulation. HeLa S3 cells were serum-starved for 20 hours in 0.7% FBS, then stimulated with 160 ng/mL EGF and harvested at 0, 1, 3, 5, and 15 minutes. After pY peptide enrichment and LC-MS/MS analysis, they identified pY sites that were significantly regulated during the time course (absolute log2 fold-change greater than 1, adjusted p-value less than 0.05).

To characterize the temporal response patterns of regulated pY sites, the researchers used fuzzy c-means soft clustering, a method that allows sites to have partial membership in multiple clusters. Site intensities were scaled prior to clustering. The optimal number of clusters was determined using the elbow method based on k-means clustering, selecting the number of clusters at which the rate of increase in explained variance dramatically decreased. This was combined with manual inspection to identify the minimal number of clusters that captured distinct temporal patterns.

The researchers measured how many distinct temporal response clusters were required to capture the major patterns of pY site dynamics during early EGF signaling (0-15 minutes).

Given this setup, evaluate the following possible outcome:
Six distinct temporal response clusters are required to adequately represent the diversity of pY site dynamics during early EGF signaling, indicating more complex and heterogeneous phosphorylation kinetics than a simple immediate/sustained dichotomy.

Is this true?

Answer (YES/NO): NO